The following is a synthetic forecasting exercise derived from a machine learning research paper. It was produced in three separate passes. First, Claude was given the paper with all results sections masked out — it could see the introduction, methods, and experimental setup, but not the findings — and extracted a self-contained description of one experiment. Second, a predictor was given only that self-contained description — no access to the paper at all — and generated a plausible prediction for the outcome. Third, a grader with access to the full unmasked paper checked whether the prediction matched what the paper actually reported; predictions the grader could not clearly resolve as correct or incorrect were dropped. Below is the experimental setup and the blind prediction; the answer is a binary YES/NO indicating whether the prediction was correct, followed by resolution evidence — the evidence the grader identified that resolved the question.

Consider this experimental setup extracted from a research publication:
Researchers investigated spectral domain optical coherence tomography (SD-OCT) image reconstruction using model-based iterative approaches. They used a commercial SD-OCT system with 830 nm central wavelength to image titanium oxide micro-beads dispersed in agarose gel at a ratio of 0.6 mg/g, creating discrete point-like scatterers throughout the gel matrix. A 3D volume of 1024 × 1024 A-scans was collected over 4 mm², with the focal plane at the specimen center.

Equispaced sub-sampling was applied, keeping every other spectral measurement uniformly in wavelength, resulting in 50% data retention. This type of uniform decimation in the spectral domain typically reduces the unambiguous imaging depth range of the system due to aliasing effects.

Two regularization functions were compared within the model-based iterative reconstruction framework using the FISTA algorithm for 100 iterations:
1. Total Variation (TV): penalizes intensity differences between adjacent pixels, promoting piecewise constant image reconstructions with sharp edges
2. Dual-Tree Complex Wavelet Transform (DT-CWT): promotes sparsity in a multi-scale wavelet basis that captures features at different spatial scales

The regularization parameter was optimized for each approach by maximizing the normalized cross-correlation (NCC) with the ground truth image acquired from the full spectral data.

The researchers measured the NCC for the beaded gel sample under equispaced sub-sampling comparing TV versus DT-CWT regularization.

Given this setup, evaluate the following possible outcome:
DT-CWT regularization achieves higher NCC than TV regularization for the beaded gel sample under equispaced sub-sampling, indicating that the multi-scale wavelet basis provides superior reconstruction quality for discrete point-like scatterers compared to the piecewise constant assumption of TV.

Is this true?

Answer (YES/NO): NO